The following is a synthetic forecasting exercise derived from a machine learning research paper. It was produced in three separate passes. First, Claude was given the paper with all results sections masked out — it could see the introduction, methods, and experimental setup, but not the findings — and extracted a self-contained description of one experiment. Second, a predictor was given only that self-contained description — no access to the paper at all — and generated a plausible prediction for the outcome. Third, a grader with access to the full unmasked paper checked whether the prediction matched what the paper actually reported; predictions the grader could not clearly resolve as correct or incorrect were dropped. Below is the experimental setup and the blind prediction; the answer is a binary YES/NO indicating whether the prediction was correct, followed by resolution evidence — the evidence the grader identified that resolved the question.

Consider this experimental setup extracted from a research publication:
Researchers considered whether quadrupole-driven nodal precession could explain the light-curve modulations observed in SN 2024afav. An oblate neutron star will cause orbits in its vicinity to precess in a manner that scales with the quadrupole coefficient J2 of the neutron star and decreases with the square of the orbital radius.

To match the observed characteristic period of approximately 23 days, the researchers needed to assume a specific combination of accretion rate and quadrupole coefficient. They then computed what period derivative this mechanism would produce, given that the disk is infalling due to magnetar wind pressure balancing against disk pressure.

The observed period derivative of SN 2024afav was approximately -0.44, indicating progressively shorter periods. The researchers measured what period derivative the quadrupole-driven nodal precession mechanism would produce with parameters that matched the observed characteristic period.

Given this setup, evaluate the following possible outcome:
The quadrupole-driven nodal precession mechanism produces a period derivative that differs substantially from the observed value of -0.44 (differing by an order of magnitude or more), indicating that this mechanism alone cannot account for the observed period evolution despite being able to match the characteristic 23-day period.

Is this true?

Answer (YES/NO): NO